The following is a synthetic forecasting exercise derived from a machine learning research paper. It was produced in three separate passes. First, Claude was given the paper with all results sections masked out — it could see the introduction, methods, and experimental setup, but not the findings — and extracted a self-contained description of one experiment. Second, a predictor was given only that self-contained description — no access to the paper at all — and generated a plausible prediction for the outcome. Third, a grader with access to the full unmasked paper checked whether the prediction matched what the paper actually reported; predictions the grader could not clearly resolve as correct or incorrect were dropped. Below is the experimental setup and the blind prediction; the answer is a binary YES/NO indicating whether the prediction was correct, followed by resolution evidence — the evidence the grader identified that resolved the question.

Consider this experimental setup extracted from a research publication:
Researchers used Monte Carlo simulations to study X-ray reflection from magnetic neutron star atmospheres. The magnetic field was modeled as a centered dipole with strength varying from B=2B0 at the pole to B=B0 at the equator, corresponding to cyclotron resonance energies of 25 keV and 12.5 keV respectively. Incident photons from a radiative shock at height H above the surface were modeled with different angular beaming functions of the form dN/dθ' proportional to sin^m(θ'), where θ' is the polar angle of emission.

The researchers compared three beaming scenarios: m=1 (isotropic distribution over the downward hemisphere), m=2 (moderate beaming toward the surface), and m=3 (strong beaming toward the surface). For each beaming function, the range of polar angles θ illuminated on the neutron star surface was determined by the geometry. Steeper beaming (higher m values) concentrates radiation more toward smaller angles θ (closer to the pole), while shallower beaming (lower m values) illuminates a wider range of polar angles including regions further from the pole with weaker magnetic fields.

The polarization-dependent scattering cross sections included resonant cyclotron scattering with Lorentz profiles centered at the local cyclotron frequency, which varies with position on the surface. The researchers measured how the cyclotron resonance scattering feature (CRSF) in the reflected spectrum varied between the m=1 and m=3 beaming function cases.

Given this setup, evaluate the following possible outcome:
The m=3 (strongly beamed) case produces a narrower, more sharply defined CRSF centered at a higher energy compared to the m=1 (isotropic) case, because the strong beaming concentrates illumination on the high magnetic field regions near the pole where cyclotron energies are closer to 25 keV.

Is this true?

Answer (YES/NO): NO